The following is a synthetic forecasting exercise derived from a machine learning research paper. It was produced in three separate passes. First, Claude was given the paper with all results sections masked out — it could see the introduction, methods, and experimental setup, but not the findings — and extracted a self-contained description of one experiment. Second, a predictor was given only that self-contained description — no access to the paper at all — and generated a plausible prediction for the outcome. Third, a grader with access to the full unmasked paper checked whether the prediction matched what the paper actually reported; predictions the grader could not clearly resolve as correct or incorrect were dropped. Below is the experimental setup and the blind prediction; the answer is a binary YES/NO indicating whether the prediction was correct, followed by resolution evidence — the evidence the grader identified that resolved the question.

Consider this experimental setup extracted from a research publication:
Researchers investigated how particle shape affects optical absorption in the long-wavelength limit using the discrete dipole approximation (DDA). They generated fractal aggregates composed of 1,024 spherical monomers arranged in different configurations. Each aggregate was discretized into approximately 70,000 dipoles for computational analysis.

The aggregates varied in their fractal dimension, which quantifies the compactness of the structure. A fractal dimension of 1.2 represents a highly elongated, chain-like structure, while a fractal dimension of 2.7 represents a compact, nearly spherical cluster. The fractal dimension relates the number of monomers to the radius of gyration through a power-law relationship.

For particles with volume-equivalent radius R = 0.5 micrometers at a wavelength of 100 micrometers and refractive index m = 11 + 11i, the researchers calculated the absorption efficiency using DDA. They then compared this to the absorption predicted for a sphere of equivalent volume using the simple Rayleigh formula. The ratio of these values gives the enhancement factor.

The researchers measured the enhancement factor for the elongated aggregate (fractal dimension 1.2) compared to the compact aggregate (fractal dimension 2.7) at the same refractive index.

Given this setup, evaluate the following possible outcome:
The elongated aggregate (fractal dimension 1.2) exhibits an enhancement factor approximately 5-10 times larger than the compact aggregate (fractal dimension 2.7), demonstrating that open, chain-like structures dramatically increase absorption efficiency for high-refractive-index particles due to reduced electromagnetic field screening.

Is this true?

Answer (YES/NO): YES